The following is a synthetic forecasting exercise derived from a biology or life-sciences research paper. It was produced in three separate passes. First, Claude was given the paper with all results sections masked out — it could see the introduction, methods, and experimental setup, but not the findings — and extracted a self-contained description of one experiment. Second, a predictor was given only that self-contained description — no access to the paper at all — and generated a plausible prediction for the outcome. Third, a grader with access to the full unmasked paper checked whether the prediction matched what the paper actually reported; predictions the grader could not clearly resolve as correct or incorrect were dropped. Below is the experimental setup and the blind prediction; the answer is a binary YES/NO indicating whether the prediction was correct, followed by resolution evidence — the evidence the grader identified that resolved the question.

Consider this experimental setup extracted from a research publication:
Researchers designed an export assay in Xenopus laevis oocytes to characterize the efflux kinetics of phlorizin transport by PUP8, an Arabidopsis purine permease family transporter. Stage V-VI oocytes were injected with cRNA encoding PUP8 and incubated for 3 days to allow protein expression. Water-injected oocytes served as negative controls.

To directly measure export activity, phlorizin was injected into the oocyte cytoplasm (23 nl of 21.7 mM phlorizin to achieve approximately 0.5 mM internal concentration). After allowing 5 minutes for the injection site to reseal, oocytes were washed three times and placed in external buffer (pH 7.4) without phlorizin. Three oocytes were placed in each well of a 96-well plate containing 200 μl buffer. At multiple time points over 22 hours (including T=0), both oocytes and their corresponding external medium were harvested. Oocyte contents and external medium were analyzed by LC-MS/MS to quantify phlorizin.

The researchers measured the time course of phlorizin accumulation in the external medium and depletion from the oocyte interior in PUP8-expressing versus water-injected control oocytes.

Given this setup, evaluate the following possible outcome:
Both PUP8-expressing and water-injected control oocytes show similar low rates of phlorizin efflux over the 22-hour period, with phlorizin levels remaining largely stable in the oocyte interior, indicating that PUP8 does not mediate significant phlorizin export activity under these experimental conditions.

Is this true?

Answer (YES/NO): NO